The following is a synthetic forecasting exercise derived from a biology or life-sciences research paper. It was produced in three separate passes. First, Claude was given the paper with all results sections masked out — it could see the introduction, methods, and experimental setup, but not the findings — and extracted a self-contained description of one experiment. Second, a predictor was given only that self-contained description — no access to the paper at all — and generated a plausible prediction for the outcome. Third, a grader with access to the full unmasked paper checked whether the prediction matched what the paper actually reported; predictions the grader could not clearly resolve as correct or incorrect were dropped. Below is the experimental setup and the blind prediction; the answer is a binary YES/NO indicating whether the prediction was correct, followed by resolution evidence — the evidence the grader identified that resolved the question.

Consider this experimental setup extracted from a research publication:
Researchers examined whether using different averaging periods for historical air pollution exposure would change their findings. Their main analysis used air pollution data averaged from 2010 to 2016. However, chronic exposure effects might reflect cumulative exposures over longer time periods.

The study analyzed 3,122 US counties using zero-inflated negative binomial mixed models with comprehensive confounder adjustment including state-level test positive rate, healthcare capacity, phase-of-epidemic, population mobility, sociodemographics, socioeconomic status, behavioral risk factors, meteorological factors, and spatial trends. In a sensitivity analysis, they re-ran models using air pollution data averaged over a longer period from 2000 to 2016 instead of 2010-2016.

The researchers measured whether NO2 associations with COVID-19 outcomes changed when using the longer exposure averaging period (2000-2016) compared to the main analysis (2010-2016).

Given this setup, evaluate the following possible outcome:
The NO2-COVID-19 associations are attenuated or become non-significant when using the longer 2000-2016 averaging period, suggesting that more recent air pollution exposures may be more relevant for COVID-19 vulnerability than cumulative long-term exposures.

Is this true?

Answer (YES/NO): NO